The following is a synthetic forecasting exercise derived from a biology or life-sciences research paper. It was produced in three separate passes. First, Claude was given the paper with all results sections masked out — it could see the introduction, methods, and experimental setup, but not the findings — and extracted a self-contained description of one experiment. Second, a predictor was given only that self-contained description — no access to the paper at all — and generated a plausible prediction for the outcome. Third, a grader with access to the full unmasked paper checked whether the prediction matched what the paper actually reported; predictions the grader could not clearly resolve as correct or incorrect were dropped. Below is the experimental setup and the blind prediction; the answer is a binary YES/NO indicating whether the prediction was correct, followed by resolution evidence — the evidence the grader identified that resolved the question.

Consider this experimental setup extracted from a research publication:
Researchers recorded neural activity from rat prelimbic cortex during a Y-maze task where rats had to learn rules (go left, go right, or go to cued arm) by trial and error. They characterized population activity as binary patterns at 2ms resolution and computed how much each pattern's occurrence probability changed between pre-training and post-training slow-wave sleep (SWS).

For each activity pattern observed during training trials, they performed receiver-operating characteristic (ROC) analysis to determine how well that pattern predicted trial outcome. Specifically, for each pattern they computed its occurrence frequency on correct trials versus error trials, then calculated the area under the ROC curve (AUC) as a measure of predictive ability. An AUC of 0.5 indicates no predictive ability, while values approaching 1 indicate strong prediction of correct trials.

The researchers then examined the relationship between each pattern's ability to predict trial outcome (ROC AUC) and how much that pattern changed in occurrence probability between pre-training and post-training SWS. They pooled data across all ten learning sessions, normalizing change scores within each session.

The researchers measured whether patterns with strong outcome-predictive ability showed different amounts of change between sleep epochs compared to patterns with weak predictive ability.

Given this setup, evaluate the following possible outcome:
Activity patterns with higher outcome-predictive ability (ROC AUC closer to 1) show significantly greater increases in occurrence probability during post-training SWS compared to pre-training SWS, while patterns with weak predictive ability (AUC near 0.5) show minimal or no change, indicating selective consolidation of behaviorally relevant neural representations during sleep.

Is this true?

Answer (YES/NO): NO